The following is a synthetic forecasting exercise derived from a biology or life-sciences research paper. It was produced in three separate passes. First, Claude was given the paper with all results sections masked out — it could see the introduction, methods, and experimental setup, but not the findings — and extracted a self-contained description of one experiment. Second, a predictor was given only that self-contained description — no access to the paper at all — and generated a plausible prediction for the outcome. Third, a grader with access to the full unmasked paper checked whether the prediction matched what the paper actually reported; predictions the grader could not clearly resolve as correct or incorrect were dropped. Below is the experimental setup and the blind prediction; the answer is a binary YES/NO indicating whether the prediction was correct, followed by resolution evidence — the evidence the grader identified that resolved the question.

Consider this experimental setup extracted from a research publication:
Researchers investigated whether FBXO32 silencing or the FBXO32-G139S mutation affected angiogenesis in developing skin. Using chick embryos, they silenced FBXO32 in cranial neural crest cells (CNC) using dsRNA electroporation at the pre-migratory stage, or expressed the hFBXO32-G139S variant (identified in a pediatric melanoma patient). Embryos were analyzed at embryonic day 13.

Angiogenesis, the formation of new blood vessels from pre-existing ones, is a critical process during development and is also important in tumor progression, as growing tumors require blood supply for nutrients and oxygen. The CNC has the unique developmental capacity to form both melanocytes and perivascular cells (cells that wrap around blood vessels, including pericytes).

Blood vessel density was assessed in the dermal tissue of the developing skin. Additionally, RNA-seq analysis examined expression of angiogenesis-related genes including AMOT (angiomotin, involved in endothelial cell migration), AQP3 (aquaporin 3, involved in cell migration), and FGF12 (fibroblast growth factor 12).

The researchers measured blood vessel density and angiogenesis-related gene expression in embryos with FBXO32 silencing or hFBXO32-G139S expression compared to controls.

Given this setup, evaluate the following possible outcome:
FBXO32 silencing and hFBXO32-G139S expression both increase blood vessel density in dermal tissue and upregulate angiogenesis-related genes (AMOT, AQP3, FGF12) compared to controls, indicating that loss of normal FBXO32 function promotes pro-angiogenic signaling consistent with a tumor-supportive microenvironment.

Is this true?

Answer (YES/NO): YES